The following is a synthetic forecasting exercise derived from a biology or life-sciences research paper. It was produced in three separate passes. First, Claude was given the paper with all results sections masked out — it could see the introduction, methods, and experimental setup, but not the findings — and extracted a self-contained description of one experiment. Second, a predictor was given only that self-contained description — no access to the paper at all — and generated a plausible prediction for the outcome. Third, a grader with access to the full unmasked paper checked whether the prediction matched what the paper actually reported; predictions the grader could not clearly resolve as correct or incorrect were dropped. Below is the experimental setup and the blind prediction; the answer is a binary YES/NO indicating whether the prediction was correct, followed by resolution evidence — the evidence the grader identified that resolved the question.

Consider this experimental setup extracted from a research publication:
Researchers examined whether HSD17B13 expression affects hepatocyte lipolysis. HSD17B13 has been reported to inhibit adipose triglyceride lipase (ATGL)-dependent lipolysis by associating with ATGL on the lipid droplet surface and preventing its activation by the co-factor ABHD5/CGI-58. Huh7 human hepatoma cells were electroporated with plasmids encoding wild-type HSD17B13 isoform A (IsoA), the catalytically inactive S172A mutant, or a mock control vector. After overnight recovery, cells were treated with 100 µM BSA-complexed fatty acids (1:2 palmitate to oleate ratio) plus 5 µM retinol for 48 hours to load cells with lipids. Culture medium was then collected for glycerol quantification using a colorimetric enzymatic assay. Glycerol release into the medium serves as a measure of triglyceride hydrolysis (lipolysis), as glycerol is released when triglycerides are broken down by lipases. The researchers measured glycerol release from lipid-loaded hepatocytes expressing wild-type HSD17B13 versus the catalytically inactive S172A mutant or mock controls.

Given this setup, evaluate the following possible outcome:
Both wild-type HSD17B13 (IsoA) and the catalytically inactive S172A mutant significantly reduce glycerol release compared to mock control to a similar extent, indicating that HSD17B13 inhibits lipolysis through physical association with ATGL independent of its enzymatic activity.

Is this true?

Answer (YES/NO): YES